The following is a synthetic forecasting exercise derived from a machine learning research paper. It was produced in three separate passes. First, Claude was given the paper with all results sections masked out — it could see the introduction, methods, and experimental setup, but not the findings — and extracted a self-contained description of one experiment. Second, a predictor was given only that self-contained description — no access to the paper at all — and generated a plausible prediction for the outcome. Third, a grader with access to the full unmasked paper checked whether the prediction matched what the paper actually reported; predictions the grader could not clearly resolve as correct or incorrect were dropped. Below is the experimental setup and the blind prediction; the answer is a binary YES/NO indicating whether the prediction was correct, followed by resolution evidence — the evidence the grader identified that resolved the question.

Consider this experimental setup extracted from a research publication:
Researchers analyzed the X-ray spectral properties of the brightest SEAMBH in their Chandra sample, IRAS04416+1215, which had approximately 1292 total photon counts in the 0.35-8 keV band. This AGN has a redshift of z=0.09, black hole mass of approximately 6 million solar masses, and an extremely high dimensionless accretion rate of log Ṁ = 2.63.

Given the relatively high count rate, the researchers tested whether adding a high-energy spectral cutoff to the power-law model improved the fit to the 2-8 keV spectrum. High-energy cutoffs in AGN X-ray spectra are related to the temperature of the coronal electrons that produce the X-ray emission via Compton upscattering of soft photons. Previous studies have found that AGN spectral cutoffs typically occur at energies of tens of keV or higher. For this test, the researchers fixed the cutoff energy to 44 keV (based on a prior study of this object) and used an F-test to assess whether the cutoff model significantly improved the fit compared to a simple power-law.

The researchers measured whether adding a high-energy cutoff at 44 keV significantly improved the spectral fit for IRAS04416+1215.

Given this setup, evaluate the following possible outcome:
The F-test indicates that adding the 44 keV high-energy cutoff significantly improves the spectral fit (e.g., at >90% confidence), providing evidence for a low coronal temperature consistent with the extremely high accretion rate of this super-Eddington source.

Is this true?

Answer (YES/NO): NO